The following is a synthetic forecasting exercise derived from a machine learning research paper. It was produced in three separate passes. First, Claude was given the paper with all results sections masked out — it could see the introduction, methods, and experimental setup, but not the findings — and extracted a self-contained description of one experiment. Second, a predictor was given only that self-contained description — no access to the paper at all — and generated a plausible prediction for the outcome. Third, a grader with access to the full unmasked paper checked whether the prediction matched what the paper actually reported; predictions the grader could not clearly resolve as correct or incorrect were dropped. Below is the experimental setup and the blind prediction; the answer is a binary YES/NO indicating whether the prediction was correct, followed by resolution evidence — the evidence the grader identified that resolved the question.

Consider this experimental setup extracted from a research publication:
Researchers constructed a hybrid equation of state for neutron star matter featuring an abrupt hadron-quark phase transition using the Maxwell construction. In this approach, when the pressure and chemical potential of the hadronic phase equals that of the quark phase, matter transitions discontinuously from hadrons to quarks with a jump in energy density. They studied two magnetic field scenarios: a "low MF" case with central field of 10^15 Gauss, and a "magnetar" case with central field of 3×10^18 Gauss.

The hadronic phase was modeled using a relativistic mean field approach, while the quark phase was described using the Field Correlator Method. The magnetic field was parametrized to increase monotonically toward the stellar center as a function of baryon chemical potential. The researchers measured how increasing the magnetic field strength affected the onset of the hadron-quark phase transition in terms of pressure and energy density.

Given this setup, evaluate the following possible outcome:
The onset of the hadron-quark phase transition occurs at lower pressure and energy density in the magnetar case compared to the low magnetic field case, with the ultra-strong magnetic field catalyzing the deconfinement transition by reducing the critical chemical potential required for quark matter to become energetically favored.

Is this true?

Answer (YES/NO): NO